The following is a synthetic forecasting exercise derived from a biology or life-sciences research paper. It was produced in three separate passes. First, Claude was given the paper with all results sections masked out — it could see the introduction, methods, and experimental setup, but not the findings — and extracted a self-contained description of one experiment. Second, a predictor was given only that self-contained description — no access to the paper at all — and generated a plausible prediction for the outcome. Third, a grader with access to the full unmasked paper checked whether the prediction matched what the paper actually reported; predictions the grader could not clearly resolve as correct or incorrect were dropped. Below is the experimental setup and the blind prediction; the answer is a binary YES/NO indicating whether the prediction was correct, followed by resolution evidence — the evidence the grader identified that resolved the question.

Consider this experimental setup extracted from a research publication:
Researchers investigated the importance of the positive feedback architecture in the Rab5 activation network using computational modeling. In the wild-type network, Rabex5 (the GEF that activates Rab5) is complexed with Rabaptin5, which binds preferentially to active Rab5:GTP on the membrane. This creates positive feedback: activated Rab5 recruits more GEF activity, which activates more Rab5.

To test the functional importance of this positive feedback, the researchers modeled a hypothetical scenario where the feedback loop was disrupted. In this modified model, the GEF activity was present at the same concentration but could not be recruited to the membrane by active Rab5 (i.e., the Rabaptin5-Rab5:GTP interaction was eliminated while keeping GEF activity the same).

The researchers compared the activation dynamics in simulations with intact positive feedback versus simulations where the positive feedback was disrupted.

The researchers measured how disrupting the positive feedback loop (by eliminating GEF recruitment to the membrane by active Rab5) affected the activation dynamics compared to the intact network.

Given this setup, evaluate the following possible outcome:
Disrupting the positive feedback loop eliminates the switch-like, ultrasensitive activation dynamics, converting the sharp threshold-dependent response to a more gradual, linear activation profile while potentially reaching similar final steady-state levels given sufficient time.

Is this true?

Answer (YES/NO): NO